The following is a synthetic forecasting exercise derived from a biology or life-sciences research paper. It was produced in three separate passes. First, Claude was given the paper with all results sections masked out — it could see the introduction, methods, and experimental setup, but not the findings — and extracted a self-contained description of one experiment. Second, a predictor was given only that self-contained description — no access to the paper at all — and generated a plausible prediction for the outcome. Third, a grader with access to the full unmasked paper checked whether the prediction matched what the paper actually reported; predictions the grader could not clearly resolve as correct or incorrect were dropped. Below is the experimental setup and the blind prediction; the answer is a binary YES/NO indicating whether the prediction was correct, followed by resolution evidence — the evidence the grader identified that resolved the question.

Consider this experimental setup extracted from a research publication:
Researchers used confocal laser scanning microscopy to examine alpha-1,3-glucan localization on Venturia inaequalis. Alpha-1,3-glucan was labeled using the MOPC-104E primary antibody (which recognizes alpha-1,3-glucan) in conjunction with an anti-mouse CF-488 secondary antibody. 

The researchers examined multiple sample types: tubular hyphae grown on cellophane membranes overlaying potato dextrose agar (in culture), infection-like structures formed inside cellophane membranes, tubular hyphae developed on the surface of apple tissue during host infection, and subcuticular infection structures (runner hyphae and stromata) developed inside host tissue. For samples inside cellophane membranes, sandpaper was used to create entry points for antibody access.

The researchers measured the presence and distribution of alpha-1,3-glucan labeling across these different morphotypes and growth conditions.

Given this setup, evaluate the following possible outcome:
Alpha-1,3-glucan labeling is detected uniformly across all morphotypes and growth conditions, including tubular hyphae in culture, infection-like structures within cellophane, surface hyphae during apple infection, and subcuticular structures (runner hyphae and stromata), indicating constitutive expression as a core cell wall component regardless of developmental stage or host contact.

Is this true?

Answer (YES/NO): NO